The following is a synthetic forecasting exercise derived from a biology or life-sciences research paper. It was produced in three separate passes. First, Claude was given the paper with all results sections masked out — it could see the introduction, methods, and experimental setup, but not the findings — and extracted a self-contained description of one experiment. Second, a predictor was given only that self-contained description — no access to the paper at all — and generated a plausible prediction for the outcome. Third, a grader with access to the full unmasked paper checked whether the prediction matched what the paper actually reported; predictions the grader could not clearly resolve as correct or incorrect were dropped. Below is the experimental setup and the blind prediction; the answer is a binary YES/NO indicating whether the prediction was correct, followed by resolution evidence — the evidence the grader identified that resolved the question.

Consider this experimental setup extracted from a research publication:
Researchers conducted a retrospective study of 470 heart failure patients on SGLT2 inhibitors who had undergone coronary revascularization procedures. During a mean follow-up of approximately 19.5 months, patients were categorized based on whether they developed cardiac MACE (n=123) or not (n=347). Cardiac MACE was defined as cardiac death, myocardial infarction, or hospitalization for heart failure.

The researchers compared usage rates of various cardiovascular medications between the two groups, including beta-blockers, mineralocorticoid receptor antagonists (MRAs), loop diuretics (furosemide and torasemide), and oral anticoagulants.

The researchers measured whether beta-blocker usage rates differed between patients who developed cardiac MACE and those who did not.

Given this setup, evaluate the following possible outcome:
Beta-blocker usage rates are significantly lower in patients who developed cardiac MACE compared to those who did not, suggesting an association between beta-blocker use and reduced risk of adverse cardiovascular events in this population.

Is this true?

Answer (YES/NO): NO